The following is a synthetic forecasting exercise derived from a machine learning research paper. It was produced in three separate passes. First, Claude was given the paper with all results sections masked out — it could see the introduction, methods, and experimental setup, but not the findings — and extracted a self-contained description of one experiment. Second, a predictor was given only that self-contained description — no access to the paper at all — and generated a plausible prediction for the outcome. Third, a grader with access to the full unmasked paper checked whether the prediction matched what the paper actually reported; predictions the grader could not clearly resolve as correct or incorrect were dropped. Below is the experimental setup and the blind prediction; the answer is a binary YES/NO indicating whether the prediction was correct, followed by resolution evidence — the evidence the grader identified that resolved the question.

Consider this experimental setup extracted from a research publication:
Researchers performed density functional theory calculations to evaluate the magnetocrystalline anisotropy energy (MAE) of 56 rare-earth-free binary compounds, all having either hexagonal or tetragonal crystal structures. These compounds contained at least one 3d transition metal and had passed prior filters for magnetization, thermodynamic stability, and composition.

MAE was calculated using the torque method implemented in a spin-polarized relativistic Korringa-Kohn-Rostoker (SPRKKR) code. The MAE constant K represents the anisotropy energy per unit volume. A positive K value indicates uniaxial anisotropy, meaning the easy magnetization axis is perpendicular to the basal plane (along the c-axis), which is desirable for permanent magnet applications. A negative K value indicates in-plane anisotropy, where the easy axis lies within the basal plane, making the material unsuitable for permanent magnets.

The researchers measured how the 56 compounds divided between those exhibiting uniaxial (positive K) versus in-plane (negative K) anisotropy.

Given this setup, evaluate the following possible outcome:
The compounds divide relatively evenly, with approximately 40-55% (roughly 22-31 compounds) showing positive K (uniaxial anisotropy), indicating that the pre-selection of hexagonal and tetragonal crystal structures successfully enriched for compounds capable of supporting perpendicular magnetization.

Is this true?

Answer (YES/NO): YES